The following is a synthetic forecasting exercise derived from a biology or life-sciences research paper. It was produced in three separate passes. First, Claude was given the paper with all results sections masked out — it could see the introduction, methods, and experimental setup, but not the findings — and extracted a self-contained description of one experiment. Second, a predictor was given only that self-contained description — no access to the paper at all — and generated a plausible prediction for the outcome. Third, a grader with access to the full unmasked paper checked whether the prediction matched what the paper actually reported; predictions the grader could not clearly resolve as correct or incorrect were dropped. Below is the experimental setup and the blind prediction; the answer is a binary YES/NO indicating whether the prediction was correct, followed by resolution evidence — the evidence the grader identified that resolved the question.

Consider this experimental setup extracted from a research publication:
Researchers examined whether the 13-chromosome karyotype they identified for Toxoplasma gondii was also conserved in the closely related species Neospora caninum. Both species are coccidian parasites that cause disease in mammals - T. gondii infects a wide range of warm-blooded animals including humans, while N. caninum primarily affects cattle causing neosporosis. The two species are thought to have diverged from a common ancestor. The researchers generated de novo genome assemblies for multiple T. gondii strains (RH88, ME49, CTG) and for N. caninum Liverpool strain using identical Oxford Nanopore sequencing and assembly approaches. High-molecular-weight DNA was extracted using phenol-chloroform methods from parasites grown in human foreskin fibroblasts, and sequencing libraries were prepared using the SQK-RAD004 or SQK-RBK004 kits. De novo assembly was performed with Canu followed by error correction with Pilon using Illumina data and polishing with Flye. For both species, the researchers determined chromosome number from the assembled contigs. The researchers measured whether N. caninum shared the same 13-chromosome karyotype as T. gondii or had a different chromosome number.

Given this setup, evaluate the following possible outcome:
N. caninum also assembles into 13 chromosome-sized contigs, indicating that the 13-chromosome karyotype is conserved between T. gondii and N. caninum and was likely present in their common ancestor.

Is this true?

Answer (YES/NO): NO